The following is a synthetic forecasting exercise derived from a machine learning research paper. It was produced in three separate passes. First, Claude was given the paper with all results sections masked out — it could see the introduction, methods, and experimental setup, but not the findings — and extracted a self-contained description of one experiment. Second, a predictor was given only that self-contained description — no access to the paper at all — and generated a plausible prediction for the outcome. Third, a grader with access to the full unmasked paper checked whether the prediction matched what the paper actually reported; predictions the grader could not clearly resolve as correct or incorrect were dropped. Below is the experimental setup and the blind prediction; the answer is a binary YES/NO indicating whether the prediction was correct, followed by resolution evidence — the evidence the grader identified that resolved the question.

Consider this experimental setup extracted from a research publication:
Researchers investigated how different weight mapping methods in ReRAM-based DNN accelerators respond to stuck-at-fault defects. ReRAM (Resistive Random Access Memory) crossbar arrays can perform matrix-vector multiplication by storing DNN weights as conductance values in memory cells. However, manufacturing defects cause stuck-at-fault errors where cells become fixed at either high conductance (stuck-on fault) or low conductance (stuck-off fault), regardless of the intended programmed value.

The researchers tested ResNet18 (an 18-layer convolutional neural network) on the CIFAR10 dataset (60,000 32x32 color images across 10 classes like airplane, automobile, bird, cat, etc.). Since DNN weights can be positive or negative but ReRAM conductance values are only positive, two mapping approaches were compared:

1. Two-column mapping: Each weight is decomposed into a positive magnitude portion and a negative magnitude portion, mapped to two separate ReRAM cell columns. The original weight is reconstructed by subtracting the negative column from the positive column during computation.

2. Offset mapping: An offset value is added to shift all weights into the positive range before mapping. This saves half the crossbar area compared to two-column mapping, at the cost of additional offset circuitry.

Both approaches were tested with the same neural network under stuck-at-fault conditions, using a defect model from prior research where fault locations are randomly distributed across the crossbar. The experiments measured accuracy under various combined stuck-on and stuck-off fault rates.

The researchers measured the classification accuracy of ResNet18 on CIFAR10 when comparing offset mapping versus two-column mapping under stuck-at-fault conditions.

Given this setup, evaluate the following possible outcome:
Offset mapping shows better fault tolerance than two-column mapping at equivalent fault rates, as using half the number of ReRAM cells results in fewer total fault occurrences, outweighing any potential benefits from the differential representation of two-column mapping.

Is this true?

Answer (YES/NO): NO